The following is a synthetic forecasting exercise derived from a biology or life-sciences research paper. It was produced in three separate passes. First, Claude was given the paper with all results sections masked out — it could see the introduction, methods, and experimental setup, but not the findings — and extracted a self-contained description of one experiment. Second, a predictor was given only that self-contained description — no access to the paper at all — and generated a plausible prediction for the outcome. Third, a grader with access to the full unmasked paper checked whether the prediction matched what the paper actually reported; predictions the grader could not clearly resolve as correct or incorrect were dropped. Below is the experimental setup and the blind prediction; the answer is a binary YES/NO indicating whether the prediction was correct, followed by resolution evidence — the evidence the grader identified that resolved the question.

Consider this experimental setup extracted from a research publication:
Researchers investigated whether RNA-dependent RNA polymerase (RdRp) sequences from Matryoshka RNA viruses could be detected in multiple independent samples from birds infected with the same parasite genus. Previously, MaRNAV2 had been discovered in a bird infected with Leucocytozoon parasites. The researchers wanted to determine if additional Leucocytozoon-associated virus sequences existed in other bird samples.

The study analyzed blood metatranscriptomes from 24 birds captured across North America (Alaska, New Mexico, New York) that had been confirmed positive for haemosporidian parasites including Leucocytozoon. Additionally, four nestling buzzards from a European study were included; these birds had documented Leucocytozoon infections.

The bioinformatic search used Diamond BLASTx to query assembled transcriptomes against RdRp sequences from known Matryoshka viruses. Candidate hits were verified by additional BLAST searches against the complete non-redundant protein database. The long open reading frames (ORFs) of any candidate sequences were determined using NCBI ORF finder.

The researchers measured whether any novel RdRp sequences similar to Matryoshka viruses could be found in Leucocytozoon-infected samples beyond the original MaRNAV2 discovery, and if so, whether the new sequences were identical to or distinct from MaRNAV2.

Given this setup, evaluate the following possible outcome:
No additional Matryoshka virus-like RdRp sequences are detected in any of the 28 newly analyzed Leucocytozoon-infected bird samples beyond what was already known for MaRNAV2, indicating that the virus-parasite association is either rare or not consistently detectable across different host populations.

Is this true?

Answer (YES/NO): NO